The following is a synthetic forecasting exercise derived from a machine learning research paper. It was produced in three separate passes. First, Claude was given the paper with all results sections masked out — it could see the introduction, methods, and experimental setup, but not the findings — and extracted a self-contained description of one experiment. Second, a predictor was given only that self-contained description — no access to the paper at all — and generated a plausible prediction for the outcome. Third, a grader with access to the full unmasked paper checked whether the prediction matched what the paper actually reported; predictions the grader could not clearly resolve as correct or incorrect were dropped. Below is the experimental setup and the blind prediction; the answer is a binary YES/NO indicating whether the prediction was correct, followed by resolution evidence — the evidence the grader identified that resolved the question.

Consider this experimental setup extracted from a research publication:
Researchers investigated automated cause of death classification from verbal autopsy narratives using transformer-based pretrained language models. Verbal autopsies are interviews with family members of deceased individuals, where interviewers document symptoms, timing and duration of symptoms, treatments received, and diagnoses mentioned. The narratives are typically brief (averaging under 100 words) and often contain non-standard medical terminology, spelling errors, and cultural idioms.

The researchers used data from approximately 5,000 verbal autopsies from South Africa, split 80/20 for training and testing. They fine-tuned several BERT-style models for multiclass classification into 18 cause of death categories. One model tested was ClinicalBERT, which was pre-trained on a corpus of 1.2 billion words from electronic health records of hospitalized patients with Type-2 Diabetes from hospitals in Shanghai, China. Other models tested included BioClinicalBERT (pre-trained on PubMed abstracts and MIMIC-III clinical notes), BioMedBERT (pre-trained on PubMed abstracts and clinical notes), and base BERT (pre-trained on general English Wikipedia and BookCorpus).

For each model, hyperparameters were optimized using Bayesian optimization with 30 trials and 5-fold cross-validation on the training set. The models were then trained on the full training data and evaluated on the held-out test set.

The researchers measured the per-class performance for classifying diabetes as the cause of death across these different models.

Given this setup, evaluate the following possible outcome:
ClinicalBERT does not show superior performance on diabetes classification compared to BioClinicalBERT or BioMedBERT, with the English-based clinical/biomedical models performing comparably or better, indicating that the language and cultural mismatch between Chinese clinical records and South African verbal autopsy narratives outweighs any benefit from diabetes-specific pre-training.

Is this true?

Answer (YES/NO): NO